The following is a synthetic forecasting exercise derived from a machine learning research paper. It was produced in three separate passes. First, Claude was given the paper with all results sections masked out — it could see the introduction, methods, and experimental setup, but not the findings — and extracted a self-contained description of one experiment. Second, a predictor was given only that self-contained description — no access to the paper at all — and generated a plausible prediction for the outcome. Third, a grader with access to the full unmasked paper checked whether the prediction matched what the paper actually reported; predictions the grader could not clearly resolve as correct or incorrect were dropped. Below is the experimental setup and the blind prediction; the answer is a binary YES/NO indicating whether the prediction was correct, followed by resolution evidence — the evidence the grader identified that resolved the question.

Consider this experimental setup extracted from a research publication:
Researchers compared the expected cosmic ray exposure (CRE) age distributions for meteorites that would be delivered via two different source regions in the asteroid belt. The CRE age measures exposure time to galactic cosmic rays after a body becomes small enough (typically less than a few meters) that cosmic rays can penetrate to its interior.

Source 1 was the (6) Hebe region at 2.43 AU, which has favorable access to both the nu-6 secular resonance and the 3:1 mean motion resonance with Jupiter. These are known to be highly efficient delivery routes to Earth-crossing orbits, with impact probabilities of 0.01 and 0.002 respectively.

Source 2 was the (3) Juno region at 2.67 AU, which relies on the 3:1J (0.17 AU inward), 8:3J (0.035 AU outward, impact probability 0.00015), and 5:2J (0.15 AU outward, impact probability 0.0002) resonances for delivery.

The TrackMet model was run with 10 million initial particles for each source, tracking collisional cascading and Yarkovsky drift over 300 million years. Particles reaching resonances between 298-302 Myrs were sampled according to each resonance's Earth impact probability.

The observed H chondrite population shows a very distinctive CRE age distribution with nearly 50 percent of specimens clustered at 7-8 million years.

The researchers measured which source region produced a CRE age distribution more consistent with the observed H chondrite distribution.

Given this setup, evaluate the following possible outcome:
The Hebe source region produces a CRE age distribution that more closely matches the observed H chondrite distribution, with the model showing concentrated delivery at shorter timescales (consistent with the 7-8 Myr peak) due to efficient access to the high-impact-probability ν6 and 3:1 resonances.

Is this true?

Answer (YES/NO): NO